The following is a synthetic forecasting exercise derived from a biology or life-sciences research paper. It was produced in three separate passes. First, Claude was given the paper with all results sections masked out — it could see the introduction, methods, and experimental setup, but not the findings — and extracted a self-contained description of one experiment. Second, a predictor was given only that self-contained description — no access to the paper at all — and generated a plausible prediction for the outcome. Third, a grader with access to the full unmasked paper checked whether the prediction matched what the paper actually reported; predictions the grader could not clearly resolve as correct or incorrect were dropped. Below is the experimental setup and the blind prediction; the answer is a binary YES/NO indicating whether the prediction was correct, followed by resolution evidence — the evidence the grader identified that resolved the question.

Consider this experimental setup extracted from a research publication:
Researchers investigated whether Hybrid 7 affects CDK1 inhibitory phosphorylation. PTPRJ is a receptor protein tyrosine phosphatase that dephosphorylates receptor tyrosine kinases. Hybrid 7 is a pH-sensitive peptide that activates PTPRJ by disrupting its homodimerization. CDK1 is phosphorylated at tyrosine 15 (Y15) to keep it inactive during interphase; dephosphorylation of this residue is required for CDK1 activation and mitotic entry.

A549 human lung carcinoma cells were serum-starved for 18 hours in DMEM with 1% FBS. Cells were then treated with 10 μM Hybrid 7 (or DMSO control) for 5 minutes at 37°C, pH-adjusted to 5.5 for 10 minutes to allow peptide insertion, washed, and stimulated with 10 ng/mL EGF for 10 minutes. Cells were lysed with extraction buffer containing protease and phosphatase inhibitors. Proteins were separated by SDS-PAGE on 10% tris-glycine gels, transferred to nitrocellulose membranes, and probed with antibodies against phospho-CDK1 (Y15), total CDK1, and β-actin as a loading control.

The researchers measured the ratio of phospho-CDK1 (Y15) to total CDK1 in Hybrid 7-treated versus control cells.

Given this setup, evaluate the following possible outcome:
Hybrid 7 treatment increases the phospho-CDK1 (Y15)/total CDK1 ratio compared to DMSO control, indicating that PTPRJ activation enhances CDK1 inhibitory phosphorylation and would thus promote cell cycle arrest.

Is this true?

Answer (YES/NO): YES